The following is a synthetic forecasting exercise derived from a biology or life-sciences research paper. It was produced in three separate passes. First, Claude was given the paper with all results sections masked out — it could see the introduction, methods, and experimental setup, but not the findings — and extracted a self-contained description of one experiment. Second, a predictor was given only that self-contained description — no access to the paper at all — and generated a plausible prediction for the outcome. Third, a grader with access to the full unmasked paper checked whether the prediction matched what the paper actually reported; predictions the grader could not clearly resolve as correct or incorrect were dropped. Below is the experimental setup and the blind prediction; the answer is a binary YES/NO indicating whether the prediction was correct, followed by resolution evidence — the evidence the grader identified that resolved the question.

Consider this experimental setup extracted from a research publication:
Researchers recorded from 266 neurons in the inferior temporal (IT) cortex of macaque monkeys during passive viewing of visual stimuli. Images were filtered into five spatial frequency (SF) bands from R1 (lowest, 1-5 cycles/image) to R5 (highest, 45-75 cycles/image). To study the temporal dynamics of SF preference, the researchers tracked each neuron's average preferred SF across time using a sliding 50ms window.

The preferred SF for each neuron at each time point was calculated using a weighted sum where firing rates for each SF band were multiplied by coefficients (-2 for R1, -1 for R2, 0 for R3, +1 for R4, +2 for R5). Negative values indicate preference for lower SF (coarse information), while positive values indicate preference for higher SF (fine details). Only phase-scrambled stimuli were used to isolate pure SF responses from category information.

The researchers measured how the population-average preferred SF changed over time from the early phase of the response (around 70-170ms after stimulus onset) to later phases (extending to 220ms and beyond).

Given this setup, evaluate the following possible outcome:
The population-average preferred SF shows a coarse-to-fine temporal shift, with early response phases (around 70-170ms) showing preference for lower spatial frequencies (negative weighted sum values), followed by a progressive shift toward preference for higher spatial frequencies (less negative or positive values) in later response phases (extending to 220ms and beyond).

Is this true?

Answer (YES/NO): YES